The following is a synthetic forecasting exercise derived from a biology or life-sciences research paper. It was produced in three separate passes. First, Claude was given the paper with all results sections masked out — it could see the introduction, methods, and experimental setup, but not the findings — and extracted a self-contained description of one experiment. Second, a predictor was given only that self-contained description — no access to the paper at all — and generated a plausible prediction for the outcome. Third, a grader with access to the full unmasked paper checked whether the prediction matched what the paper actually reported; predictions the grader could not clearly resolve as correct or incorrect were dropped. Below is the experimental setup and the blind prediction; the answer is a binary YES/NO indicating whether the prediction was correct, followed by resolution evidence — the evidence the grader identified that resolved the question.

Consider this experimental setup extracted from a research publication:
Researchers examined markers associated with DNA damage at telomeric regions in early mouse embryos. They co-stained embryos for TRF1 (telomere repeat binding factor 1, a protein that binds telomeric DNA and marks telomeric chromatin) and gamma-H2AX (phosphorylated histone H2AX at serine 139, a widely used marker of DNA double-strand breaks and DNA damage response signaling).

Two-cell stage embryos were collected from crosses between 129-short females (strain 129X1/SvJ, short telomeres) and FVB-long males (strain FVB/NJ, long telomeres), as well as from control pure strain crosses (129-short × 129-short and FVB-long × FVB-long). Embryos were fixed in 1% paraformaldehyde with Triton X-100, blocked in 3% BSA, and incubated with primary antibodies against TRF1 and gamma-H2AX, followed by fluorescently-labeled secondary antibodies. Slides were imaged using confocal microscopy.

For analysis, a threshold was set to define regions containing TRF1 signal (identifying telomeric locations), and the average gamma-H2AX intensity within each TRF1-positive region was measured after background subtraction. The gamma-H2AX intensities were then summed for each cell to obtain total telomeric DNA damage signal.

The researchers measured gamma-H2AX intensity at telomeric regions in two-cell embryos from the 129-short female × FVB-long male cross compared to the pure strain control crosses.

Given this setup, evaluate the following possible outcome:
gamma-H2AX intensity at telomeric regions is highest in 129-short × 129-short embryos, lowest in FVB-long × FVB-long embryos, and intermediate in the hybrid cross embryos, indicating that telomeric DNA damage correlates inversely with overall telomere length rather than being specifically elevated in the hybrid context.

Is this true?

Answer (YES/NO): NO